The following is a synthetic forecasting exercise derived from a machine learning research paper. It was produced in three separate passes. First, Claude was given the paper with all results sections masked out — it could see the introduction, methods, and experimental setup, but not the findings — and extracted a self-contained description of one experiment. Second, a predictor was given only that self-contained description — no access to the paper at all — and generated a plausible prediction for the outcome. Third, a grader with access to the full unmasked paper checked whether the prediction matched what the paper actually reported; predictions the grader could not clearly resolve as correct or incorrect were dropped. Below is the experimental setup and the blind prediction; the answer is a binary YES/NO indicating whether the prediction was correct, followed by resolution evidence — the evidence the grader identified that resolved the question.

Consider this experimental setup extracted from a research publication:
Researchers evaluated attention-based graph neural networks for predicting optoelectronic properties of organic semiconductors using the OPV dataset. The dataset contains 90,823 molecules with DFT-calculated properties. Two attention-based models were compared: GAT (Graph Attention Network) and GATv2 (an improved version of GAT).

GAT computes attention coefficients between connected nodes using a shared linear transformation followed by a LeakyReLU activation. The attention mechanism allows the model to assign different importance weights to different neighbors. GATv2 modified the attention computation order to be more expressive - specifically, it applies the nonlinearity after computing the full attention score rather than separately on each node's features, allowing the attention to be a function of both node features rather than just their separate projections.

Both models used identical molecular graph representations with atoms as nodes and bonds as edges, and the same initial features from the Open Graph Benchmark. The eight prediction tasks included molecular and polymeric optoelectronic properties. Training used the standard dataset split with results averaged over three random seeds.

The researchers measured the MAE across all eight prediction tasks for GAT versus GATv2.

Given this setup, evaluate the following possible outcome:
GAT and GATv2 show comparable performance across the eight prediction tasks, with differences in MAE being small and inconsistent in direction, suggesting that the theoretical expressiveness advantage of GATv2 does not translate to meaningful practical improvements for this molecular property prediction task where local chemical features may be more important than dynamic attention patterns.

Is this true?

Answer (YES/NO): YES